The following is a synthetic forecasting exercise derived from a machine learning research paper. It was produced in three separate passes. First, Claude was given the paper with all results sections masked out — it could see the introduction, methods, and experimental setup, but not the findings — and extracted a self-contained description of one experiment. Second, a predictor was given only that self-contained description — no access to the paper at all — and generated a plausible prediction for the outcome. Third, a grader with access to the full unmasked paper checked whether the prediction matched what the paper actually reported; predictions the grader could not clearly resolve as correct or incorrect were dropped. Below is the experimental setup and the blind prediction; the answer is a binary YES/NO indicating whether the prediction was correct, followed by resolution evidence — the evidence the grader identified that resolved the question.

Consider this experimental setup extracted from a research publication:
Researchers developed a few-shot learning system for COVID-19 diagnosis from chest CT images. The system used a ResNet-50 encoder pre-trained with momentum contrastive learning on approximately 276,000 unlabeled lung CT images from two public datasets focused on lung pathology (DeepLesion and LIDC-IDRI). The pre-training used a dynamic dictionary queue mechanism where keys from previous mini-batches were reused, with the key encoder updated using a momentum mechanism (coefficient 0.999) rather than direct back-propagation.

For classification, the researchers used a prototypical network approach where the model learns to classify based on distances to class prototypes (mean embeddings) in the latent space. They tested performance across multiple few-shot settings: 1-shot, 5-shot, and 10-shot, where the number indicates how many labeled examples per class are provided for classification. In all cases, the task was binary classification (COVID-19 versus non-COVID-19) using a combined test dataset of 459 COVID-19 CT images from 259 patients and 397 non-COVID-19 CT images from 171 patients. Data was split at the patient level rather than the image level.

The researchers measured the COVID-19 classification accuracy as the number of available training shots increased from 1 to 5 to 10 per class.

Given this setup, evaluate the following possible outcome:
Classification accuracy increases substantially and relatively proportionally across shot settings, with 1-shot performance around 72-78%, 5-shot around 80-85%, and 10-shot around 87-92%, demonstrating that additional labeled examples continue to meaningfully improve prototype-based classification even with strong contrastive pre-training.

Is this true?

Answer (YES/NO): NO